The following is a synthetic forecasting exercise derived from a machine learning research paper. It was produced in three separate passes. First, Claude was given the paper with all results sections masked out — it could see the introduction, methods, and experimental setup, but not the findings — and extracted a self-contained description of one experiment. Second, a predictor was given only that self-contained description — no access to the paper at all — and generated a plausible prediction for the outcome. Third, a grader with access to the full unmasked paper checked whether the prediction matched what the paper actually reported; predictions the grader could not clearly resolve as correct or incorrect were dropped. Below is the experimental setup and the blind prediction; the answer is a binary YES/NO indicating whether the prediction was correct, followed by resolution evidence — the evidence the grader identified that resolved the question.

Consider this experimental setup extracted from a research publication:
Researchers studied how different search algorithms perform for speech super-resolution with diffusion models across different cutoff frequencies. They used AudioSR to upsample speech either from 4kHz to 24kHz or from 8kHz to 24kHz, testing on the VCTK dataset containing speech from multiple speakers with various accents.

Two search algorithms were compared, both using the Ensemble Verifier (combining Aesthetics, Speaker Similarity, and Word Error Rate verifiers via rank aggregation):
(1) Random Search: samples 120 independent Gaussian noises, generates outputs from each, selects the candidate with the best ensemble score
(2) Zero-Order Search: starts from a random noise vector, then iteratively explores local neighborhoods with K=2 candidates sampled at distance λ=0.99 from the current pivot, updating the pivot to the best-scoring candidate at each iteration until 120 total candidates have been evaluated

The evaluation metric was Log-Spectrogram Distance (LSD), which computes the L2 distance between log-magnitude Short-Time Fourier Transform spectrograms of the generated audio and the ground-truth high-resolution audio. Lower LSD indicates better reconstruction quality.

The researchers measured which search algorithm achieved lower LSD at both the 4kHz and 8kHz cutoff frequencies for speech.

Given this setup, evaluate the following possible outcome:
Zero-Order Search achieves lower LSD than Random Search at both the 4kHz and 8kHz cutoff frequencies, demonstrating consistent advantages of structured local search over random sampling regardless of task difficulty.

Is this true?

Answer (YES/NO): YES